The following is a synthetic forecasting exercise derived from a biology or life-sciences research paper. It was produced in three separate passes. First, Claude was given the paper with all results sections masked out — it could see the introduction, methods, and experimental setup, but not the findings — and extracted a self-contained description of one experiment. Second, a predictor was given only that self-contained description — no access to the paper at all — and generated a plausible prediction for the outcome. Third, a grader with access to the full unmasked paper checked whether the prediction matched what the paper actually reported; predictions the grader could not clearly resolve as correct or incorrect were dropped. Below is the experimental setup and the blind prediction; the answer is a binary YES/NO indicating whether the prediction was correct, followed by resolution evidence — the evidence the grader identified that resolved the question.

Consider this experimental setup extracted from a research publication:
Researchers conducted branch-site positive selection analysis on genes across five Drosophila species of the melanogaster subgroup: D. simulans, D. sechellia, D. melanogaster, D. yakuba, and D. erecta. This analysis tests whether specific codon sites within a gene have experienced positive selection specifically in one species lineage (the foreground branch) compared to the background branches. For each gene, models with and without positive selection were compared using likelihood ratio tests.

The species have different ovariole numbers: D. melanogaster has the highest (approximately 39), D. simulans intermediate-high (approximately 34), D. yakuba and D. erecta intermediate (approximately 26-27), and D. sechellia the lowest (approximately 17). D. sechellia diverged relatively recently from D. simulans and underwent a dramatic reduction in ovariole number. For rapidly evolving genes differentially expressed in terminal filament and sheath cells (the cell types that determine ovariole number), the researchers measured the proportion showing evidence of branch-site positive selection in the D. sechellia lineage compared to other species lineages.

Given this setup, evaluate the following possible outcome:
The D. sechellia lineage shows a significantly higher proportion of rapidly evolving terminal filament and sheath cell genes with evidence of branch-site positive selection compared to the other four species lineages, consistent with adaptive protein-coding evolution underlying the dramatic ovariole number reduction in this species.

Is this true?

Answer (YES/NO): NO